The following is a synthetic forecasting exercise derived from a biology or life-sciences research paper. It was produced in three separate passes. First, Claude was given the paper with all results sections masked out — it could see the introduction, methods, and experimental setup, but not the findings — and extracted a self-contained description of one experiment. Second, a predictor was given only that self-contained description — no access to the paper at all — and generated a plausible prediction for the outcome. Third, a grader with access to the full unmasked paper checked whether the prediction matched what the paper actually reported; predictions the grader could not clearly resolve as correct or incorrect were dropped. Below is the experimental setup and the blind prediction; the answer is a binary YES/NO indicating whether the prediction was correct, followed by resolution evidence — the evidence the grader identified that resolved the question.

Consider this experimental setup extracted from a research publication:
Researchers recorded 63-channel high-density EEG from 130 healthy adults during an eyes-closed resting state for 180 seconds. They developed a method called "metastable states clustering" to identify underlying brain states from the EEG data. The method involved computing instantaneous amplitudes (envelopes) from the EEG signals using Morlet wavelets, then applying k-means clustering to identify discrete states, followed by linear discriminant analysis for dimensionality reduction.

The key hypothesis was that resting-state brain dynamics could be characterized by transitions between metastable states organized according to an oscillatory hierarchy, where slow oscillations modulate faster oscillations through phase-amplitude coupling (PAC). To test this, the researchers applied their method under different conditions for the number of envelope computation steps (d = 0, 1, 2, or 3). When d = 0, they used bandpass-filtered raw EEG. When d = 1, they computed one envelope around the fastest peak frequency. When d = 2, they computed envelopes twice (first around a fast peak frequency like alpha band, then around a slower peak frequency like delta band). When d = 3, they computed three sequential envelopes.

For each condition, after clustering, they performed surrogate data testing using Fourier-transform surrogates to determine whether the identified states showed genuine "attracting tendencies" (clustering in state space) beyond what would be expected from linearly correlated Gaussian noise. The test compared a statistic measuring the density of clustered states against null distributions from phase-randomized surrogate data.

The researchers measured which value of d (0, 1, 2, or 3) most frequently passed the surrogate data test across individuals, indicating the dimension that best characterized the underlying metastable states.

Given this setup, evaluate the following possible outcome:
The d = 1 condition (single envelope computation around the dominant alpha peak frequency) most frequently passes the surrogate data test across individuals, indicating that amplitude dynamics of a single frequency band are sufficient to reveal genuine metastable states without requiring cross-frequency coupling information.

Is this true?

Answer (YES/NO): NO